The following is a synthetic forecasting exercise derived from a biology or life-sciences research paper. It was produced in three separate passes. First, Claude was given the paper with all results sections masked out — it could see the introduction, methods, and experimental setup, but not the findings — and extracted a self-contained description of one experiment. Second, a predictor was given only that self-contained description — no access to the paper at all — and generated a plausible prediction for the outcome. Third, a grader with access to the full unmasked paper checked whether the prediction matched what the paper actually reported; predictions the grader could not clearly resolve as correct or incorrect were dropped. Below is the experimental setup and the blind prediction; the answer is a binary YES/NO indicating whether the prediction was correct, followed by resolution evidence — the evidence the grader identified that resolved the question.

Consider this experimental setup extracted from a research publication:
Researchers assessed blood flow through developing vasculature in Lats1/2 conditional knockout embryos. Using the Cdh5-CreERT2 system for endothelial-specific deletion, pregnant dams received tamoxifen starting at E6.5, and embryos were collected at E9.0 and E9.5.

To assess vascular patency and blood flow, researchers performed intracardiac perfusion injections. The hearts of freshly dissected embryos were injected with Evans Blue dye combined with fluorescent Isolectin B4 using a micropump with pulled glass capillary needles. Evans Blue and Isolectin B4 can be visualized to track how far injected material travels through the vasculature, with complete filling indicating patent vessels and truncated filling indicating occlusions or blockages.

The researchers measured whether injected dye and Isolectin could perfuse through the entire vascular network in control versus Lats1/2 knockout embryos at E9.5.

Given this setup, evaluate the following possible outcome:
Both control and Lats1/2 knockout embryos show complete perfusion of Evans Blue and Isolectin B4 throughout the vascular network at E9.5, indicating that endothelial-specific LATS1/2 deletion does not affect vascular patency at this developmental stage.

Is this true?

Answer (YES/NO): NO